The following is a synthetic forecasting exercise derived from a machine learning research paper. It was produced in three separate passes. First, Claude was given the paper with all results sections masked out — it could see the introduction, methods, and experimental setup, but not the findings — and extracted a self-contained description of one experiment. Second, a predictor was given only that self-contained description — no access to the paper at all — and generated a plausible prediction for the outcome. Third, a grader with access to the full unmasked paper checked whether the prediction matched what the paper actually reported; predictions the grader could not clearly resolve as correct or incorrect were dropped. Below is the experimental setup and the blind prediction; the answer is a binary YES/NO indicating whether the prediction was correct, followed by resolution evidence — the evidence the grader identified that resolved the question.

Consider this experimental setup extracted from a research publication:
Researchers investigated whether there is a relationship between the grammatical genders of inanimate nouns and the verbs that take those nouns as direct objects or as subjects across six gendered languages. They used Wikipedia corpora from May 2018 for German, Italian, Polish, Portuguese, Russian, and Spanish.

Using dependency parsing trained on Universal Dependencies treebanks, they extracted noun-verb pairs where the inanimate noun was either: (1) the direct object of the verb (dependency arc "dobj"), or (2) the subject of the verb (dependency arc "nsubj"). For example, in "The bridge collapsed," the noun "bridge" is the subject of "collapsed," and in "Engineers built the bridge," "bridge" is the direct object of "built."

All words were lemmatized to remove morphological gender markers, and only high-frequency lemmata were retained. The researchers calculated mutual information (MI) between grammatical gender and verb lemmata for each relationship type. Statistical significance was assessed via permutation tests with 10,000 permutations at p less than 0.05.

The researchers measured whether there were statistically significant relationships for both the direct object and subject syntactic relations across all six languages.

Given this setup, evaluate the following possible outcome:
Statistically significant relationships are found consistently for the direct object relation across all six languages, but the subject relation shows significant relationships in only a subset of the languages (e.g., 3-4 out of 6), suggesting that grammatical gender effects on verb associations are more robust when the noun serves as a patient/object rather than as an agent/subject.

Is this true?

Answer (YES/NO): NO